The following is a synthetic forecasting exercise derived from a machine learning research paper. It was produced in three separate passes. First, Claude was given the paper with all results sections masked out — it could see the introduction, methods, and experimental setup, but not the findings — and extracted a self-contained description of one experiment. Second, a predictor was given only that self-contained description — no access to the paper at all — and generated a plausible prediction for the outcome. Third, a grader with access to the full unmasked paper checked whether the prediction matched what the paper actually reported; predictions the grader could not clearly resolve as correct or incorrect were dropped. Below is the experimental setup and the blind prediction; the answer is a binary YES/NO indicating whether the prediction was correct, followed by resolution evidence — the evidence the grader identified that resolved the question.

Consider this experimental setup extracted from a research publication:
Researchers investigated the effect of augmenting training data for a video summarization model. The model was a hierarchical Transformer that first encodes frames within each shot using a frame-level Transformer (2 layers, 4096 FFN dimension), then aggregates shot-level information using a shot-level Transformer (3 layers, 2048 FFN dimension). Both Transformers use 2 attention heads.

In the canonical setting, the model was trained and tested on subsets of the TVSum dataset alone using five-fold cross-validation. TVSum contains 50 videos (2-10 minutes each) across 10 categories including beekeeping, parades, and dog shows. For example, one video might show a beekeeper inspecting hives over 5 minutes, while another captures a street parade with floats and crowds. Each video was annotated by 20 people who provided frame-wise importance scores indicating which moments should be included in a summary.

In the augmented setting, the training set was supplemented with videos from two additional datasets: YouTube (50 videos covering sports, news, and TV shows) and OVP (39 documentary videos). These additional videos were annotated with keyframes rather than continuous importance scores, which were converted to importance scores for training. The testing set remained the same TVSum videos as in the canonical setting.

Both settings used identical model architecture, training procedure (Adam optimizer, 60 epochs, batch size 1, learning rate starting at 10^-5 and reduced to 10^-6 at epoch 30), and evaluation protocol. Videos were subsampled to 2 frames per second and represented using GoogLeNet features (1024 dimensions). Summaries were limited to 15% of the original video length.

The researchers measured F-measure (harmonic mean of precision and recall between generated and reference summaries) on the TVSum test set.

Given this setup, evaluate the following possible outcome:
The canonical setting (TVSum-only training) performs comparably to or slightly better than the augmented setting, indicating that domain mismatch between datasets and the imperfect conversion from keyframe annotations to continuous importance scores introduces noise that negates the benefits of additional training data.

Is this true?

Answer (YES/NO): NO